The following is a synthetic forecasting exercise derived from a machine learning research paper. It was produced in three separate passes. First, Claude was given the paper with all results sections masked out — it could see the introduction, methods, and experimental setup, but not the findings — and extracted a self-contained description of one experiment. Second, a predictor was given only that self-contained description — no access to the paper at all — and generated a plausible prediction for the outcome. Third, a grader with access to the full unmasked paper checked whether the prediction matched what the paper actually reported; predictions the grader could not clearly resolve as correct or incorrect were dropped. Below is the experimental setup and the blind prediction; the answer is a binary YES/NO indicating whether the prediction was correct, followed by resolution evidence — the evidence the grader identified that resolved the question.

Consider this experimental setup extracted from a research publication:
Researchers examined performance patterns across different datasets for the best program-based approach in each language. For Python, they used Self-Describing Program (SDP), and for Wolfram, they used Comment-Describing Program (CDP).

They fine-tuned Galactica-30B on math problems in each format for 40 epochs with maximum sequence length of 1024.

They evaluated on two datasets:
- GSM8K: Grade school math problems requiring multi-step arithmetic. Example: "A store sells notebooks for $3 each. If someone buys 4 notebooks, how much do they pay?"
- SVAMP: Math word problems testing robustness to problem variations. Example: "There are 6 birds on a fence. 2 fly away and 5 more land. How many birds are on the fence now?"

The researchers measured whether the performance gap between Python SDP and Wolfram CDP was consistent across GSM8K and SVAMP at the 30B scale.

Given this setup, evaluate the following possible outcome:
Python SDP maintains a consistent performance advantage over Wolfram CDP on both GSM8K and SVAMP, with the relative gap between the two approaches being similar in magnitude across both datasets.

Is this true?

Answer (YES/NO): NO